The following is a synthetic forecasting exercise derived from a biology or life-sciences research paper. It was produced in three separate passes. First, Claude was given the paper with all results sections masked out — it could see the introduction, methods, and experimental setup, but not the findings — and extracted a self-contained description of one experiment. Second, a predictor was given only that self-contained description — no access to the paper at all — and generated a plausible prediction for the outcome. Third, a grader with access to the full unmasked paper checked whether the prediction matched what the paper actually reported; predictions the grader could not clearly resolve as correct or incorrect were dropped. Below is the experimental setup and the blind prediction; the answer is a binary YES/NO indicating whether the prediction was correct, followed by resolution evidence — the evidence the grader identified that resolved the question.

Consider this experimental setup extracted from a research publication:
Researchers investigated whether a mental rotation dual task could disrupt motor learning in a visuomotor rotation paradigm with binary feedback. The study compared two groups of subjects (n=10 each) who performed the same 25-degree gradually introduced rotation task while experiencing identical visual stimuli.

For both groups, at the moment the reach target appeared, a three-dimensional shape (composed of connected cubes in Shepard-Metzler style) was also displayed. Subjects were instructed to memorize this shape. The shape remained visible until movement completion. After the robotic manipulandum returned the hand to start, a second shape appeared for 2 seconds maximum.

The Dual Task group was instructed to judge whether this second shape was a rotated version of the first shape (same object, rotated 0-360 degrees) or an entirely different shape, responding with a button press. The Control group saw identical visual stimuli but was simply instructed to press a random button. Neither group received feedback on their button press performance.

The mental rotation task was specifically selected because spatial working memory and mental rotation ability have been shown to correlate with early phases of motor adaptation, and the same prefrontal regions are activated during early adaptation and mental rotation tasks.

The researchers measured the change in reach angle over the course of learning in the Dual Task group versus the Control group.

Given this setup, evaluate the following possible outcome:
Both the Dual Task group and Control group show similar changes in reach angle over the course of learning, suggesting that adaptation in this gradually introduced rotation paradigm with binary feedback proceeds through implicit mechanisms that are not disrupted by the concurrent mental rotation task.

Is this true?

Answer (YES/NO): NO